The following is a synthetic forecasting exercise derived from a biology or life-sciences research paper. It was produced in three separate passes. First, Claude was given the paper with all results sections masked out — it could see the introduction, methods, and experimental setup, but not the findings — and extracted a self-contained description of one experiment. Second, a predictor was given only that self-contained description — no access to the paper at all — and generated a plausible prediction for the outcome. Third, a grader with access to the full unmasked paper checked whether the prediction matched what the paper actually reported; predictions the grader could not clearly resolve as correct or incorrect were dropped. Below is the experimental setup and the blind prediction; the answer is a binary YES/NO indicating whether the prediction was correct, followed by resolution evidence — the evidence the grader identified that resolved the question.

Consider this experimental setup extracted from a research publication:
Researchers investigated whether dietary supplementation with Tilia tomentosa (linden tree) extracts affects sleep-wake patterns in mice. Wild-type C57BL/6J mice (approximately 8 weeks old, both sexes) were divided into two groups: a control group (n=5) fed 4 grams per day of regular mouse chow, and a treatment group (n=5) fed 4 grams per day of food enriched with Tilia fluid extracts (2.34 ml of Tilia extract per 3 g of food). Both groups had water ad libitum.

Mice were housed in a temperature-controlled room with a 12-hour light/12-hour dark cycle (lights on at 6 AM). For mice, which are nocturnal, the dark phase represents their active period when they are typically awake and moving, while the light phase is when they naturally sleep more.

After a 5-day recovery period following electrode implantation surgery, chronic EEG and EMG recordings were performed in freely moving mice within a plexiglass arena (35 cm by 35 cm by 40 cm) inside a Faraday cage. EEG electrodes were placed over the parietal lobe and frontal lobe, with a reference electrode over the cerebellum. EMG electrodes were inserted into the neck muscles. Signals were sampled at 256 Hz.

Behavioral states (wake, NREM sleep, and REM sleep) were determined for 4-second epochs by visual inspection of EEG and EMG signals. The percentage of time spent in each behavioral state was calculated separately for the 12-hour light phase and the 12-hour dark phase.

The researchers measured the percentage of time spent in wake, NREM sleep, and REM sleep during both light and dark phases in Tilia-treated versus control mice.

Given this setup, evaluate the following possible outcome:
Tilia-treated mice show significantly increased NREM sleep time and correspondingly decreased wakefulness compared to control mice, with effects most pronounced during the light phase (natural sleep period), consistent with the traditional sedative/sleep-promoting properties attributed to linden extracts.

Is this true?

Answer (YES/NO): NO